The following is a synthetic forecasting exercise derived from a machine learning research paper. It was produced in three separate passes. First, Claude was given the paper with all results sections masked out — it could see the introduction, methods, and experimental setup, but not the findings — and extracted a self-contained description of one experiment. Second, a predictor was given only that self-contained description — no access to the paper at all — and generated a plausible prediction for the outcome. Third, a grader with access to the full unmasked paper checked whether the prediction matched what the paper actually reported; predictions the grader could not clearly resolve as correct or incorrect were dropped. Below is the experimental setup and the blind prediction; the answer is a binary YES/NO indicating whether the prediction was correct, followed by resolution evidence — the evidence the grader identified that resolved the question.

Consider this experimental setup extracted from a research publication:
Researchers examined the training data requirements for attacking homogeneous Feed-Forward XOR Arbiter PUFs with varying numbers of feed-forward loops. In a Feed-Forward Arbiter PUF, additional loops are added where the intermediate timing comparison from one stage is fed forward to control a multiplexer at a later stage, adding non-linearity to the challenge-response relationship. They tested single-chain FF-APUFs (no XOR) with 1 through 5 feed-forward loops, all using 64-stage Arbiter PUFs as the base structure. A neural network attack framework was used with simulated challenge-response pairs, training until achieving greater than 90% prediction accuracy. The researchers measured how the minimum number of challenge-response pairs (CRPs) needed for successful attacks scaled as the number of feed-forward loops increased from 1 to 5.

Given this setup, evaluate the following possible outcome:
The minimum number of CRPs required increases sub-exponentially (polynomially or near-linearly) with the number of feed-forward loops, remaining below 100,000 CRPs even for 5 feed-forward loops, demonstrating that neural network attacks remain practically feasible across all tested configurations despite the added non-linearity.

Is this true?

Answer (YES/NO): NO